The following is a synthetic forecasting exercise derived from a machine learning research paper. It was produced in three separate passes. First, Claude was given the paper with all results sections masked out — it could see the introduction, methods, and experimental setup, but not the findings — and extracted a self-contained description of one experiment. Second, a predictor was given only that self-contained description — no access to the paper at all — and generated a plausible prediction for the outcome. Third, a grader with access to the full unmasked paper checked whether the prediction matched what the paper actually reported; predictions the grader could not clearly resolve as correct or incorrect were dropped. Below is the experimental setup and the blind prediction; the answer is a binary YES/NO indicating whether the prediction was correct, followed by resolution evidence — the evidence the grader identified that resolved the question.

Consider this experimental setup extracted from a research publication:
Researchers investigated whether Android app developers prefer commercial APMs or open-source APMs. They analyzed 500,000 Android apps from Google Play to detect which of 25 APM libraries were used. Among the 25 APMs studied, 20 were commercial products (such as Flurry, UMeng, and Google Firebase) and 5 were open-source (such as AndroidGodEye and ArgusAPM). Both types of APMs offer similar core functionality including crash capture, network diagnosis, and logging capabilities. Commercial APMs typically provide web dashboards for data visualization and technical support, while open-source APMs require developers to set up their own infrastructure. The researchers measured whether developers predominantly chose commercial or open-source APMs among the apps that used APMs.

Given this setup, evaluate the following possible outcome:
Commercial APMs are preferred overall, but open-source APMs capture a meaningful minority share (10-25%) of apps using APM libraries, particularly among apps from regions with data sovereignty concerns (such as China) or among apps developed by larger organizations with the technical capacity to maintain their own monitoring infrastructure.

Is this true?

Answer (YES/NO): NO